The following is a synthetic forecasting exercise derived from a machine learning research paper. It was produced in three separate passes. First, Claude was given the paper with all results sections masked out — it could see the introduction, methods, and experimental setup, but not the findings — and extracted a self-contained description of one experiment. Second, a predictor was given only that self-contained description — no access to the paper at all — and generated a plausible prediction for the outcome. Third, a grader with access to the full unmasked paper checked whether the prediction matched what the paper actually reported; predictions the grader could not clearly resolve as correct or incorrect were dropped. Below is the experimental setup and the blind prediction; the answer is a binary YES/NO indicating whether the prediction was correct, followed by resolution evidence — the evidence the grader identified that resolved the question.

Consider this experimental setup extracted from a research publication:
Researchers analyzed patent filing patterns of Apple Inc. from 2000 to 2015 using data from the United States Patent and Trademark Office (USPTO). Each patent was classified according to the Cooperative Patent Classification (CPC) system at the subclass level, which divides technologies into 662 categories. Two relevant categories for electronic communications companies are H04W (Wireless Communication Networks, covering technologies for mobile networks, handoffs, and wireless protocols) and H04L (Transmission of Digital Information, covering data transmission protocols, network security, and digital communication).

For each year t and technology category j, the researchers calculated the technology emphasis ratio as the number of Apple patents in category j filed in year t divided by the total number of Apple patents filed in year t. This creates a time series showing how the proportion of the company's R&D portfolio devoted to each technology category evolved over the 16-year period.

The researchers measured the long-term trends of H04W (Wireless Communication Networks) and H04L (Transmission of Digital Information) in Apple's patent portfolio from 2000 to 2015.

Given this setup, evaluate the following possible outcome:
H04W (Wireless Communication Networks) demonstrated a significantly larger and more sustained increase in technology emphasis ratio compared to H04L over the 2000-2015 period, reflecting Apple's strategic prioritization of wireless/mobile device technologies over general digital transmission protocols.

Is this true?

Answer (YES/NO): NO